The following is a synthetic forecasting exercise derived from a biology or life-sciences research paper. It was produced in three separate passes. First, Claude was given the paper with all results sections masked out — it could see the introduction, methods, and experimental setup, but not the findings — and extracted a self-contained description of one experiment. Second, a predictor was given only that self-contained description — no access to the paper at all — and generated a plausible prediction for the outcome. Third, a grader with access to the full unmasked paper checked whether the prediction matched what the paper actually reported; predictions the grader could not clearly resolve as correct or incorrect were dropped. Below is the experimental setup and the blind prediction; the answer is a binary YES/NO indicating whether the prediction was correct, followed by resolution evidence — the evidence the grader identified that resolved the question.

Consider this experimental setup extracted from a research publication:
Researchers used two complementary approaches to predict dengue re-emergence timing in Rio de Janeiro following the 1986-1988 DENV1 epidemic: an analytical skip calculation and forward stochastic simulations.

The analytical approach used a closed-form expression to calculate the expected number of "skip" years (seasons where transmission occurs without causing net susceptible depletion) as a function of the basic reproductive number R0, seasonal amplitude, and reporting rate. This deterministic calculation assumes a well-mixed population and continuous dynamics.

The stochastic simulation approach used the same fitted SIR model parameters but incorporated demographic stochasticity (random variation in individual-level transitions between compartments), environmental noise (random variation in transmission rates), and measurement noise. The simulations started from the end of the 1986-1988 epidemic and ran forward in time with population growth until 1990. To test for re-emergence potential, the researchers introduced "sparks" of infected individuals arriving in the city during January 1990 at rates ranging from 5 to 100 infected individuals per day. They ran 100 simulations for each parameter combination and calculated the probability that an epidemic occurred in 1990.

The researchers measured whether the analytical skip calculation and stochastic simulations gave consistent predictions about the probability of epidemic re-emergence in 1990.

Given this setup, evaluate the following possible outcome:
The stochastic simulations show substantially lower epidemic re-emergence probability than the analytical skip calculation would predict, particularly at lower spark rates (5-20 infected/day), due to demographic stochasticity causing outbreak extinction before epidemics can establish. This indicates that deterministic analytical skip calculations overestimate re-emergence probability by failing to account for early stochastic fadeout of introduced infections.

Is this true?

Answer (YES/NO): NO